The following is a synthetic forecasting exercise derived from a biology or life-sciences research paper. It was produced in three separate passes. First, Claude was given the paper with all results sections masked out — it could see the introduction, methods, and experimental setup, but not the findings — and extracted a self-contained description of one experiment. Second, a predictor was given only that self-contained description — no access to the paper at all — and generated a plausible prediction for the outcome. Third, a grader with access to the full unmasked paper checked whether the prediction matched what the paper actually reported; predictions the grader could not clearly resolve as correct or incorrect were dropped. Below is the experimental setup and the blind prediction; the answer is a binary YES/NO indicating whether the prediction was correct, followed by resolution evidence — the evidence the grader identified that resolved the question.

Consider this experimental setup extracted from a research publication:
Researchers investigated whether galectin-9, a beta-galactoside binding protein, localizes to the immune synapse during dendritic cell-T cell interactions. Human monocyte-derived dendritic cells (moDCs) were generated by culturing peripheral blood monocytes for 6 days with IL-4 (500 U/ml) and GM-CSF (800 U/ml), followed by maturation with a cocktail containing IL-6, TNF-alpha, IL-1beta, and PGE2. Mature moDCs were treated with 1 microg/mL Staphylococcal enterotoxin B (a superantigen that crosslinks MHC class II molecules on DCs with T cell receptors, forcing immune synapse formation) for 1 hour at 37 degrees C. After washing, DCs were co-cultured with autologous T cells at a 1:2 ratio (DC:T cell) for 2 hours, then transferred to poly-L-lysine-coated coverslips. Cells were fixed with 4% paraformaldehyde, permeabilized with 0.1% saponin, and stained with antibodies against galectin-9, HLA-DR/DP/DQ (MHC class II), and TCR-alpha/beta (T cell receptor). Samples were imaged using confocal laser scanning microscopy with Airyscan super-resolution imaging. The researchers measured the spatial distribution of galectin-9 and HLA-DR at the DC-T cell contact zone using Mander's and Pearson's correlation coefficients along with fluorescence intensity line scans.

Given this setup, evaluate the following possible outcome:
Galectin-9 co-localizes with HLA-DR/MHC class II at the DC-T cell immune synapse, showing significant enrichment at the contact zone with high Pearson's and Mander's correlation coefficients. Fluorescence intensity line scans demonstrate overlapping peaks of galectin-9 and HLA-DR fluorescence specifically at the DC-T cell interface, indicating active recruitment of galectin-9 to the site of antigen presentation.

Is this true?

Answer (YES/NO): YES